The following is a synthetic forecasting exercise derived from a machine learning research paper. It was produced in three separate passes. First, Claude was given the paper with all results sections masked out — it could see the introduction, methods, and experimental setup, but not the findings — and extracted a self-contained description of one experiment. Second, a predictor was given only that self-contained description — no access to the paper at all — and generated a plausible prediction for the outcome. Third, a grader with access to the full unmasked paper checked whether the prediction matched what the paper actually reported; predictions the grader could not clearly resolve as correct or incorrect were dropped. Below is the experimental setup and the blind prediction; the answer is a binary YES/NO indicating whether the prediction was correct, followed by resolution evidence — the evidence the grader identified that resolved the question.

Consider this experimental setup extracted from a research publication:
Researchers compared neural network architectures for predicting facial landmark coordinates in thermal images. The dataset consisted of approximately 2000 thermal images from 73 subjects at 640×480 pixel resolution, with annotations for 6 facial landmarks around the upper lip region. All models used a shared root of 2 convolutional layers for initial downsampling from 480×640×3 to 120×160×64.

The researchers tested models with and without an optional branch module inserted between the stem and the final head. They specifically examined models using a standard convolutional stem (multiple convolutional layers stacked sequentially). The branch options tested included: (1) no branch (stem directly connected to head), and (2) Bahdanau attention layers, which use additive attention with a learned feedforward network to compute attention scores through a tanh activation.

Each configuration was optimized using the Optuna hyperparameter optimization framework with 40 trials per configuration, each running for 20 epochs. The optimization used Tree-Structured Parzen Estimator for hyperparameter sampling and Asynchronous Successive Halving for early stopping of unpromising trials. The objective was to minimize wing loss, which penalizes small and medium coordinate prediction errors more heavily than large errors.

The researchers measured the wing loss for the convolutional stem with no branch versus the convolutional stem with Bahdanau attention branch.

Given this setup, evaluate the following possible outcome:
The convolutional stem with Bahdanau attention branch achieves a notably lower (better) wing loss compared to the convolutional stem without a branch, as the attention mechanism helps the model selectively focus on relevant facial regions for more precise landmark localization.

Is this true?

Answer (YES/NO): YES